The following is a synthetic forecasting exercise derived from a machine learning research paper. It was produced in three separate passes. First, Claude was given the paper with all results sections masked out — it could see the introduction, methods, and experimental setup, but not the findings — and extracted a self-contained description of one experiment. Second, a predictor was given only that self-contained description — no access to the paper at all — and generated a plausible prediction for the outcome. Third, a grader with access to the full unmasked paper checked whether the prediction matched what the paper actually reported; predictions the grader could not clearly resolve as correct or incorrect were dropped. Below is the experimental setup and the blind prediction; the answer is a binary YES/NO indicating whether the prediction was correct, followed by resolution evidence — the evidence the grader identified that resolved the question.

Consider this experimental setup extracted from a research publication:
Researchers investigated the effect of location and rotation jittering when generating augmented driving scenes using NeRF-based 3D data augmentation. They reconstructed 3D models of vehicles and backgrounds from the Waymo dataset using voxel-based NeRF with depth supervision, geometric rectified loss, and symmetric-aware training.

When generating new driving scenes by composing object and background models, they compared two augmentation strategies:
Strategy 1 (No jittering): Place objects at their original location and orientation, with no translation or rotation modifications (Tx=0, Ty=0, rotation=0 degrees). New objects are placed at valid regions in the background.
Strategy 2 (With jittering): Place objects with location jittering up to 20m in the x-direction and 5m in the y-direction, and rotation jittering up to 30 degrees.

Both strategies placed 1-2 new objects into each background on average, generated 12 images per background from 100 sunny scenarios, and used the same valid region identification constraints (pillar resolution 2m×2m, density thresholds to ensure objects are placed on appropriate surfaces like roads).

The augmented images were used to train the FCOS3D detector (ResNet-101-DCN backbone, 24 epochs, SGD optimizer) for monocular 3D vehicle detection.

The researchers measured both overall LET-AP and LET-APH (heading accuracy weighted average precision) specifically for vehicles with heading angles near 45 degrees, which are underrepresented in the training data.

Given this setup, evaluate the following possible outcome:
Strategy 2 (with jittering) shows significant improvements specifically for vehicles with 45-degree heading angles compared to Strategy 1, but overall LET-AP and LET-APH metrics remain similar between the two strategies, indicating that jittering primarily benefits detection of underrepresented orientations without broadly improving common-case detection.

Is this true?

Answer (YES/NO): NO